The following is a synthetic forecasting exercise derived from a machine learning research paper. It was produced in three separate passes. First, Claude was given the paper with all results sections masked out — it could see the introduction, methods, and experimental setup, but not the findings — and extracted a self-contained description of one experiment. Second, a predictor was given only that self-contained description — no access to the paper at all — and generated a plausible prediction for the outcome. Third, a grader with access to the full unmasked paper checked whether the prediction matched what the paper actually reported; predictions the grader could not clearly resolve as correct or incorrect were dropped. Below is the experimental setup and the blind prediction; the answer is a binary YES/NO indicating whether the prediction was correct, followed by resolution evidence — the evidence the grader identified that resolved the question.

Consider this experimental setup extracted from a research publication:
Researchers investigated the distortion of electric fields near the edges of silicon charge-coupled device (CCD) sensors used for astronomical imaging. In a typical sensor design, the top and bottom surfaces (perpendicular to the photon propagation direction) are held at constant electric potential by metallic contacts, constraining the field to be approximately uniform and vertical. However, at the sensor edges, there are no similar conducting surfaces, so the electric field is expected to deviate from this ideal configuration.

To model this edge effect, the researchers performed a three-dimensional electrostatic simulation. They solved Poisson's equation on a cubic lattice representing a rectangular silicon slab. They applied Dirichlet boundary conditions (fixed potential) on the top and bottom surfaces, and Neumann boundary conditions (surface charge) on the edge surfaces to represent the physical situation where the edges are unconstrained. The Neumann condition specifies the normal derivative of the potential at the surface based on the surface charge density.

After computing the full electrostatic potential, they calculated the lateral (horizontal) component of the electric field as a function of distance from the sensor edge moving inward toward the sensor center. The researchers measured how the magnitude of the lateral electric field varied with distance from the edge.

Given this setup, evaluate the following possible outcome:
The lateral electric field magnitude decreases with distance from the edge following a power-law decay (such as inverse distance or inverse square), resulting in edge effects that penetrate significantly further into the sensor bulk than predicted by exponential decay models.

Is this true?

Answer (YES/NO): NO